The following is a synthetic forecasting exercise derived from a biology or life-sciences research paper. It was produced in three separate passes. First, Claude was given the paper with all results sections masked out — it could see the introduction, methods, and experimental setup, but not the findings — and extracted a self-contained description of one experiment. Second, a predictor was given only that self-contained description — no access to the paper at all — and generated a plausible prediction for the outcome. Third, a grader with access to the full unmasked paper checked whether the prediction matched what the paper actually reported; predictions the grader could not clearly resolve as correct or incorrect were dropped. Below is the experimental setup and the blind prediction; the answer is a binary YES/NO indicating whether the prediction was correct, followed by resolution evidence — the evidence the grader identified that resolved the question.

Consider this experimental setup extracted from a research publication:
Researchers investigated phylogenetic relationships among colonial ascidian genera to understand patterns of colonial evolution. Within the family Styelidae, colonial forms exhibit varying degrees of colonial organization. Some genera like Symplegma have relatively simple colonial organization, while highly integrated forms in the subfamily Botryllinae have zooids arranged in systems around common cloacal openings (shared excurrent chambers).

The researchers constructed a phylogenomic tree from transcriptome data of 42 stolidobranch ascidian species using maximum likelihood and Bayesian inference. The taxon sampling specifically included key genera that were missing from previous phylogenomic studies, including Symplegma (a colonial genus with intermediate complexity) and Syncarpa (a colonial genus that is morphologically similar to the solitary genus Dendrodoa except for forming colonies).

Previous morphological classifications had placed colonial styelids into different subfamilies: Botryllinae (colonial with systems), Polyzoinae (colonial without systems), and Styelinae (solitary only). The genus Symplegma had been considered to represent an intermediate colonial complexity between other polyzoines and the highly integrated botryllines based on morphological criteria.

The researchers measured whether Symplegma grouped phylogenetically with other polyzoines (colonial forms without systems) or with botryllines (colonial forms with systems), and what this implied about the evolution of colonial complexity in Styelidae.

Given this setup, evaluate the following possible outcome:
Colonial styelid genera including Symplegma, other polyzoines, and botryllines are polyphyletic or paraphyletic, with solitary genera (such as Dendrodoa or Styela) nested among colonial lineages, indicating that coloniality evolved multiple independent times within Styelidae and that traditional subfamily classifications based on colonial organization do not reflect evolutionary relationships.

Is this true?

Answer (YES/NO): NO